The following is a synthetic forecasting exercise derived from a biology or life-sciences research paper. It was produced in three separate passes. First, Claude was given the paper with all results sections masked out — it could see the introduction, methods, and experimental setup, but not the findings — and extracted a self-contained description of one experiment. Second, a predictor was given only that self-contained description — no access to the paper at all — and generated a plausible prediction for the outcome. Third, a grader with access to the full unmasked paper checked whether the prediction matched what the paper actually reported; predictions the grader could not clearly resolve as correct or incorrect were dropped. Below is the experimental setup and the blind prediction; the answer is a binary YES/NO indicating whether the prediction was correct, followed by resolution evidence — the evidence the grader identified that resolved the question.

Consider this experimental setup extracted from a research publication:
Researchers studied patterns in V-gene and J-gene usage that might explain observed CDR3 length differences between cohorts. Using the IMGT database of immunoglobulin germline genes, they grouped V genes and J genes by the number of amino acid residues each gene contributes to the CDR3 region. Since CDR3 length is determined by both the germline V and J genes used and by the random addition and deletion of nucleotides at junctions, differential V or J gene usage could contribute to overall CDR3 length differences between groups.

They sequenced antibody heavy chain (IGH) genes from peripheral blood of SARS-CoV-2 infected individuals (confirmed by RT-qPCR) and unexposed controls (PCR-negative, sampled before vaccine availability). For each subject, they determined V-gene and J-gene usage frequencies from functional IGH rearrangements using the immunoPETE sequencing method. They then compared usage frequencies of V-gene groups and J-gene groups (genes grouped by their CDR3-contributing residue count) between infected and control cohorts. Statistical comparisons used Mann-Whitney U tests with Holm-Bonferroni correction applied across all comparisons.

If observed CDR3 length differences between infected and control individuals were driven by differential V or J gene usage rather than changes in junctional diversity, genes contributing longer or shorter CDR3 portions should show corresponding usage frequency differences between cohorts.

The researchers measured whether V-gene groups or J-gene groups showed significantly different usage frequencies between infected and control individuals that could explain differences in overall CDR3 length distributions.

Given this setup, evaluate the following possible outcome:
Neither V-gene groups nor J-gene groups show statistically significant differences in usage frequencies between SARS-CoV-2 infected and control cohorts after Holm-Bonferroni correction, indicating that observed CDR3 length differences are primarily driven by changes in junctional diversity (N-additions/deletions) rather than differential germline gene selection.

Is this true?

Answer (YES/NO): NO